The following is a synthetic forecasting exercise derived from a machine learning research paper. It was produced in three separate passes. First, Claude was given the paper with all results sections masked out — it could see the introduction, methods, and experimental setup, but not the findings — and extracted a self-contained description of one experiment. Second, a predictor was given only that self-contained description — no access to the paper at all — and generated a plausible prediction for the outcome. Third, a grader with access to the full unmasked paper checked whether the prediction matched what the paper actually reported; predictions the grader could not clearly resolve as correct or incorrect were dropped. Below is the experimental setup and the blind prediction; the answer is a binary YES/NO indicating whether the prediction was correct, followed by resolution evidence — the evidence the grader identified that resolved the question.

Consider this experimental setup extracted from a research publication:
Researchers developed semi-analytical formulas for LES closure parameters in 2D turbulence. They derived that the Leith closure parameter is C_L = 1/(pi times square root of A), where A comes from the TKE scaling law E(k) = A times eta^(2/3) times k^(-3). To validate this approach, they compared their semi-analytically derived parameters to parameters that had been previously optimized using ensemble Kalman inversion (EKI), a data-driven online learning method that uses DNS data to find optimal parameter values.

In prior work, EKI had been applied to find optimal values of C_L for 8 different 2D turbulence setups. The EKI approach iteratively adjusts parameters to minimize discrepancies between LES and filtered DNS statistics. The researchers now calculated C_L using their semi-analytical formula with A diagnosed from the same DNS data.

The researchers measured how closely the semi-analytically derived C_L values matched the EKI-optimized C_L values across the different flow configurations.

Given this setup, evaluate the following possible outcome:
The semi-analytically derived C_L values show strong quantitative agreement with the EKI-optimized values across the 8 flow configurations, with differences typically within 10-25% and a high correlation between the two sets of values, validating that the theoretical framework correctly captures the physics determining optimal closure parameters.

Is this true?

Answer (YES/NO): NO